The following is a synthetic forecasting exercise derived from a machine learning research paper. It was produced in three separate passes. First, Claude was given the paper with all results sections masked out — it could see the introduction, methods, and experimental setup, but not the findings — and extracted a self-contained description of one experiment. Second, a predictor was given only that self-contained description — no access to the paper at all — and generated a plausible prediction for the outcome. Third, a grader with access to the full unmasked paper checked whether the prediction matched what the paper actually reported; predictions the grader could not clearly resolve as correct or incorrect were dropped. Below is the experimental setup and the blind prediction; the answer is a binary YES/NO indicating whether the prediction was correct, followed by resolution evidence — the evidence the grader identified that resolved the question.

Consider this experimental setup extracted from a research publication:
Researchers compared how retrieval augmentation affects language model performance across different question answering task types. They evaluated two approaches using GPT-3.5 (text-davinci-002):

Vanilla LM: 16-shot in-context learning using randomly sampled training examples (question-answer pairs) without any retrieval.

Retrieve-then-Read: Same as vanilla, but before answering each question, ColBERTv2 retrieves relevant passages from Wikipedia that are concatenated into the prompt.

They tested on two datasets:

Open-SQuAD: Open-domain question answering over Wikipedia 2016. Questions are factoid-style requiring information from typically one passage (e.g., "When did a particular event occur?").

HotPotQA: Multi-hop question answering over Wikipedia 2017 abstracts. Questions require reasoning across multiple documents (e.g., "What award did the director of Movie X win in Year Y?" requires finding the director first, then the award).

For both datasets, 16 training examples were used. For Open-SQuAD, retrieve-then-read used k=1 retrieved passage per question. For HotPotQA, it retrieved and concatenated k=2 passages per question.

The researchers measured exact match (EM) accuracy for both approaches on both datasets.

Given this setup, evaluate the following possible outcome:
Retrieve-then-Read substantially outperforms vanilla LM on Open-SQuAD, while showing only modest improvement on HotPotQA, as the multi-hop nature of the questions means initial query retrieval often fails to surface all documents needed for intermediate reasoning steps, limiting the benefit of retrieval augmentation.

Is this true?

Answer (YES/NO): NO